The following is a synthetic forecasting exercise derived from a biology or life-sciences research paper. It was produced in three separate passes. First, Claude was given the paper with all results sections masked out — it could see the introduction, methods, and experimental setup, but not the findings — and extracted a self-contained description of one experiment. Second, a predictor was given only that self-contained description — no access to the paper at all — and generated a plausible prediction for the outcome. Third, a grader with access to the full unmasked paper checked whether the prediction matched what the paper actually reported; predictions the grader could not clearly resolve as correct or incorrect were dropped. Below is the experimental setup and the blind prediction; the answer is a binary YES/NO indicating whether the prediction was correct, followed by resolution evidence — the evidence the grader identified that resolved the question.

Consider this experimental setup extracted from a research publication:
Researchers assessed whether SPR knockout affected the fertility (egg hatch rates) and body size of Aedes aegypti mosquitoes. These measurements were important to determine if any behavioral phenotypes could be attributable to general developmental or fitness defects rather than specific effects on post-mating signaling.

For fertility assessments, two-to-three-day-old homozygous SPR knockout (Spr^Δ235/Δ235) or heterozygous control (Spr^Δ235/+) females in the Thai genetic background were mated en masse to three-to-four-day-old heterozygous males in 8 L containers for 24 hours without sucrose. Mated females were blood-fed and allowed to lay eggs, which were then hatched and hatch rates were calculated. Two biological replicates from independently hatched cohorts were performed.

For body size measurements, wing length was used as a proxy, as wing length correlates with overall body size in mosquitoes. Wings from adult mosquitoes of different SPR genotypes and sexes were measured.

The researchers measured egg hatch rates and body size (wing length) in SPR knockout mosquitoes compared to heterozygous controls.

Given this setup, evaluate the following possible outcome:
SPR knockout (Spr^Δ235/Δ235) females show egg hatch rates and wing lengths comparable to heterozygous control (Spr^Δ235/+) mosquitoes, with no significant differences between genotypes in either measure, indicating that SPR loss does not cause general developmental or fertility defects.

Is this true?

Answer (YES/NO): NO